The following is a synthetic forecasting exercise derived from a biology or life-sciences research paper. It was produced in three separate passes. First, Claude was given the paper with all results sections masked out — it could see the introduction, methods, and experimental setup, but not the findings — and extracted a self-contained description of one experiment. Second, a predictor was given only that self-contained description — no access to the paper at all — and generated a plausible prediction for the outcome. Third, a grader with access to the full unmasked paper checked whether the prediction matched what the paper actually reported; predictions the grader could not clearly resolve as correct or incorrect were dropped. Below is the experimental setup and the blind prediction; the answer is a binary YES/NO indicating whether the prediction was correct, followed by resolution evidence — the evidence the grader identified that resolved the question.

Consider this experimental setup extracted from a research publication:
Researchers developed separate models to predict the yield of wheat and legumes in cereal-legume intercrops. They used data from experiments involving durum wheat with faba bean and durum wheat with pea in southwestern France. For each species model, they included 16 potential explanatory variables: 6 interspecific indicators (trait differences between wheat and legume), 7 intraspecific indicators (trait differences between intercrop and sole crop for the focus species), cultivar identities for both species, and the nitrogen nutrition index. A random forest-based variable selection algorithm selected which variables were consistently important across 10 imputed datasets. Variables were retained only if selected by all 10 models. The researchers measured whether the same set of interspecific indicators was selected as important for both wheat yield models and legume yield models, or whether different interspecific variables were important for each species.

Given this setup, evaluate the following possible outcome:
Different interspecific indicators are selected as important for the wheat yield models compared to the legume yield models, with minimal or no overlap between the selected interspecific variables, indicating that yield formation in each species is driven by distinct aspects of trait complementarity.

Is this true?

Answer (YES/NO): NO